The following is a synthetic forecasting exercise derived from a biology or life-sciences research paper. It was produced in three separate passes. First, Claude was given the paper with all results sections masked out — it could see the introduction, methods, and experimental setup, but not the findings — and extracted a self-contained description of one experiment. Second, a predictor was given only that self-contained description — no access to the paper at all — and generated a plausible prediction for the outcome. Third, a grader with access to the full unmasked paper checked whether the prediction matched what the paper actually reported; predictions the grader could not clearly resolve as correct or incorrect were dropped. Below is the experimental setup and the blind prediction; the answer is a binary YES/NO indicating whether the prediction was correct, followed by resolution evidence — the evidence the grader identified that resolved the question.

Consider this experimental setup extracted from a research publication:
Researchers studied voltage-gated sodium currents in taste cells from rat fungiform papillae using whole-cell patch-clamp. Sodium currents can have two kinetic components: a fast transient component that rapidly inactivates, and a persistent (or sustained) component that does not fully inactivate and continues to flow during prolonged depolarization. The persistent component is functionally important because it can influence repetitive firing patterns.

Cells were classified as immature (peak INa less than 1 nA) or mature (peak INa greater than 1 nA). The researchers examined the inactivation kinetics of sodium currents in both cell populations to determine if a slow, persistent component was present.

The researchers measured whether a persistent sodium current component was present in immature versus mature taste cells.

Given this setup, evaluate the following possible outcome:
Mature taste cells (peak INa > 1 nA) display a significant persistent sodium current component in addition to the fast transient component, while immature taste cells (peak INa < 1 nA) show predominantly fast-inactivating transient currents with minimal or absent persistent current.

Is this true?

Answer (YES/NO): YES